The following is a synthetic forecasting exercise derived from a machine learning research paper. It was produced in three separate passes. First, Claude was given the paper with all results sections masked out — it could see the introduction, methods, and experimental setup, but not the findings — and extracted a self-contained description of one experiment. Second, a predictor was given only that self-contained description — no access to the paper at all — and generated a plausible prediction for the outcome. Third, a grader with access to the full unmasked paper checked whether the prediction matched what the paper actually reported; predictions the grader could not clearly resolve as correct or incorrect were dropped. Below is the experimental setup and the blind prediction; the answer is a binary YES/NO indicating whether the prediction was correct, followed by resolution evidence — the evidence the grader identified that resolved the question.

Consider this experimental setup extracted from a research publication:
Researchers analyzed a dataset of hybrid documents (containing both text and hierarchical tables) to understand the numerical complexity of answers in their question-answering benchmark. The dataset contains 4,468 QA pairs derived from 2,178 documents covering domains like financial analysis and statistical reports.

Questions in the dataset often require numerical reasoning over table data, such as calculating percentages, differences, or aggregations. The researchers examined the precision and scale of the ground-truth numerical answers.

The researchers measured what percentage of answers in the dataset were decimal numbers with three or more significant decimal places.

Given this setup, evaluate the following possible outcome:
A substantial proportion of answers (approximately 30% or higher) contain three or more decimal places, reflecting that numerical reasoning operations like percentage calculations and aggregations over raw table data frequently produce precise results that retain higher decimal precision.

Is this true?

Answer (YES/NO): YES